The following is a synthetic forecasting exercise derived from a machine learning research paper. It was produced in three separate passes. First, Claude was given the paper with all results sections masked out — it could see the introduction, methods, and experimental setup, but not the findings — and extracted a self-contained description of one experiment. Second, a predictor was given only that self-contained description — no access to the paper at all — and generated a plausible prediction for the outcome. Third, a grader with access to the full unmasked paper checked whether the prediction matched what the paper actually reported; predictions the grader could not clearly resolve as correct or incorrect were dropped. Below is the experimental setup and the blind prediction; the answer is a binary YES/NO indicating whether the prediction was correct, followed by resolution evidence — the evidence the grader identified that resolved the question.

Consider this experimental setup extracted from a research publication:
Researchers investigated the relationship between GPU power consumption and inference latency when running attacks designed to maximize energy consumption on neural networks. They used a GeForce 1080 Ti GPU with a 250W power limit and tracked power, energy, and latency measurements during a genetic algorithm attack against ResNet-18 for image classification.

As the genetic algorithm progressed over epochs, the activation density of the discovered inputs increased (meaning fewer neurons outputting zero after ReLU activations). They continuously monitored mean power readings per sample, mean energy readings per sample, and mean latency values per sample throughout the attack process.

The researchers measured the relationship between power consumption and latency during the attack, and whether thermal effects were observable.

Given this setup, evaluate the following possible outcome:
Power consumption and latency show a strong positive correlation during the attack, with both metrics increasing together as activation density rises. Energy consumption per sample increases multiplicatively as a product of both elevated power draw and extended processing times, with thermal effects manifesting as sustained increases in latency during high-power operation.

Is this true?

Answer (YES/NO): NO